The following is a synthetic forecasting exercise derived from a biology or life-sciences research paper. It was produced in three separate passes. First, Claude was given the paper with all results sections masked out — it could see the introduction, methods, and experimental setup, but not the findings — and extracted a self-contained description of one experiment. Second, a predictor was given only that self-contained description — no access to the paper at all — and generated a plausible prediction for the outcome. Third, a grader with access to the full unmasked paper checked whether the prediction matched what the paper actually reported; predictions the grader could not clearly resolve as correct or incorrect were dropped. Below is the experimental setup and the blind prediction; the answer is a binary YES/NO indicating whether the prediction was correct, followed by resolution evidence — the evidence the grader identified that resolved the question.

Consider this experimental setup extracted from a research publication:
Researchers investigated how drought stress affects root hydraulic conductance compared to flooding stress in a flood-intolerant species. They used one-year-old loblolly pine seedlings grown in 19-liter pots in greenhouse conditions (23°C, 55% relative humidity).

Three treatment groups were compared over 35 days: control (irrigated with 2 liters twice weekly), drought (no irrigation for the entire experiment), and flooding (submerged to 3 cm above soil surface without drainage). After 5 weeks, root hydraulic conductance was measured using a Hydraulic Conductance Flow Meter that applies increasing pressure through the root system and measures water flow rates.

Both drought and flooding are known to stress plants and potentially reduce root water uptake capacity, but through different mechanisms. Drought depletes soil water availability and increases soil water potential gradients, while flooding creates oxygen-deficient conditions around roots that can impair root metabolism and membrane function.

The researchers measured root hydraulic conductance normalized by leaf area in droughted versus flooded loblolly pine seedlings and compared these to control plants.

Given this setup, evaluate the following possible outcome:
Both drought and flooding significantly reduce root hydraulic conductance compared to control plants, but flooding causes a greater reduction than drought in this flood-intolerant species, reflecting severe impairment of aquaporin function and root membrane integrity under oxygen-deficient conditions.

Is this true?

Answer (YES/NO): NO